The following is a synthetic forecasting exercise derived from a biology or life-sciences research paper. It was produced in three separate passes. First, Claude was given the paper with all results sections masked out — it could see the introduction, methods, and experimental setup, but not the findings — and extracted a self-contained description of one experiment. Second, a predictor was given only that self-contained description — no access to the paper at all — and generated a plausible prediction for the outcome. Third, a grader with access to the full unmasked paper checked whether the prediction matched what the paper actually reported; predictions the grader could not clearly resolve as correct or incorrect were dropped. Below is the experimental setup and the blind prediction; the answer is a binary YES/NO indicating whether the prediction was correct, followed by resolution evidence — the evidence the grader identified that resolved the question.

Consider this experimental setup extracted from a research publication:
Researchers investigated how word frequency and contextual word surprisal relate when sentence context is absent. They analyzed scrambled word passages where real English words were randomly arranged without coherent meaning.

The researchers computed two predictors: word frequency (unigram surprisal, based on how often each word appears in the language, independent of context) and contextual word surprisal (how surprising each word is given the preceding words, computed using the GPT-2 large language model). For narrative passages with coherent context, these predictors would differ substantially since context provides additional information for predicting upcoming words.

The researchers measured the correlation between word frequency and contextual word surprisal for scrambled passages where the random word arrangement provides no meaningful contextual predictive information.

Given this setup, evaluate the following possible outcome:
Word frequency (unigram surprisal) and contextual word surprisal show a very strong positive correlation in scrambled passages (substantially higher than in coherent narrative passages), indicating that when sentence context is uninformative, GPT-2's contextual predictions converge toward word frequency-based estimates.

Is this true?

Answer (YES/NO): YES